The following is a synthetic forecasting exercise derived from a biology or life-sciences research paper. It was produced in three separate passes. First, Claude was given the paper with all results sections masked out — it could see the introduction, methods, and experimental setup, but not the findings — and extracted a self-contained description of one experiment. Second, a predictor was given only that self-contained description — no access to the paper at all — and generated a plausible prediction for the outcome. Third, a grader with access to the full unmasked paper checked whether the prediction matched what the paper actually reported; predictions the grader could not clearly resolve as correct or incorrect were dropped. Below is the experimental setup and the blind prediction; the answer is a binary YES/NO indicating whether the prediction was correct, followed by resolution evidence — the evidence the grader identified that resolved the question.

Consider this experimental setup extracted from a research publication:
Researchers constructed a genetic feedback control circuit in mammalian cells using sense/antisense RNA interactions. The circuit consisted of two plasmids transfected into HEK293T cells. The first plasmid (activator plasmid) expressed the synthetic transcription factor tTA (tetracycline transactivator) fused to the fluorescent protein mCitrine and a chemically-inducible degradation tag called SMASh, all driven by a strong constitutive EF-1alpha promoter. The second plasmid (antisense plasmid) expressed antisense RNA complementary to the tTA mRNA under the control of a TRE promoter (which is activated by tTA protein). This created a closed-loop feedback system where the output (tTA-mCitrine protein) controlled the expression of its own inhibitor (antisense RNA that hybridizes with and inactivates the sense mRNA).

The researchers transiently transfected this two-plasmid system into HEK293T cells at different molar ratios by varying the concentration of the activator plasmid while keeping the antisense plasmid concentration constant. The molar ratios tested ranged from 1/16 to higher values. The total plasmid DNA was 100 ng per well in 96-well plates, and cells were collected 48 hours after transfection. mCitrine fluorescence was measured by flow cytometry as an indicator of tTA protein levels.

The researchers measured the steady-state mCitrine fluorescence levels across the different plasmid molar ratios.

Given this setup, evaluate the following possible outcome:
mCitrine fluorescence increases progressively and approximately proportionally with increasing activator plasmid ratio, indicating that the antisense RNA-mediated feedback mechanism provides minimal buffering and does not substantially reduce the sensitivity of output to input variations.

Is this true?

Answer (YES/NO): NO